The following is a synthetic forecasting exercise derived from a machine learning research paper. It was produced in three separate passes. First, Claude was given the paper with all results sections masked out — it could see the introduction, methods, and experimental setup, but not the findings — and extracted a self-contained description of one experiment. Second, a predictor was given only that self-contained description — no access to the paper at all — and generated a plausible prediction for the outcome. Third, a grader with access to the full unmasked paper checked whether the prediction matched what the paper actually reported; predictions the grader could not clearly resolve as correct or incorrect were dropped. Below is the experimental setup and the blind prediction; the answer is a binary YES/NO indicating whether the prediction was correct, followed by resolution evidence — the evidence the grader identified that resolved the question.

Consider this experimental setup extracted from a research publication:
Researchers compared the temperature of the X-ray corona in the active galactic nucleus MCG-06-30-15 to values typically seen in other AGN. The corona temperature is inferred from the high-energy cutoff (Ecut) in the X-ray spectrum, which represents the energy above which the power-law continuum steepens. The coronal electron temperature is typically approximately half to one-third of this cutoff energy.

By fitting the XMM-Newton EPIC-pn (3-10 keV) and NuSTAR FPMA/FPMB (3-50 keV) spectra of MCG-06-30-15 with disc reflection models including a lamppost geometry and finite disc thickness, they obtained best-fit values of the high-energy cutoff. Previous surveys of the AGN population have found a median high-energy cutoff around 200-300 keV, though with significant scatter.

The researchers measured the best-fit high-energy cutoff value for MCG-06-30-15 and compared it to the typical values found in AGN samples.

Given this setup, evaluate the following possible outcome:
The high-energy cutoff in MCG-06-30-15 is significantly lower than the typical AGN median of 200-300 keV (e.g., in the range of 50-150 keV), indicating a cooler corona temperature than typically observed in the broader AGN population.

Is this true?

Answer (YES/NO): YES